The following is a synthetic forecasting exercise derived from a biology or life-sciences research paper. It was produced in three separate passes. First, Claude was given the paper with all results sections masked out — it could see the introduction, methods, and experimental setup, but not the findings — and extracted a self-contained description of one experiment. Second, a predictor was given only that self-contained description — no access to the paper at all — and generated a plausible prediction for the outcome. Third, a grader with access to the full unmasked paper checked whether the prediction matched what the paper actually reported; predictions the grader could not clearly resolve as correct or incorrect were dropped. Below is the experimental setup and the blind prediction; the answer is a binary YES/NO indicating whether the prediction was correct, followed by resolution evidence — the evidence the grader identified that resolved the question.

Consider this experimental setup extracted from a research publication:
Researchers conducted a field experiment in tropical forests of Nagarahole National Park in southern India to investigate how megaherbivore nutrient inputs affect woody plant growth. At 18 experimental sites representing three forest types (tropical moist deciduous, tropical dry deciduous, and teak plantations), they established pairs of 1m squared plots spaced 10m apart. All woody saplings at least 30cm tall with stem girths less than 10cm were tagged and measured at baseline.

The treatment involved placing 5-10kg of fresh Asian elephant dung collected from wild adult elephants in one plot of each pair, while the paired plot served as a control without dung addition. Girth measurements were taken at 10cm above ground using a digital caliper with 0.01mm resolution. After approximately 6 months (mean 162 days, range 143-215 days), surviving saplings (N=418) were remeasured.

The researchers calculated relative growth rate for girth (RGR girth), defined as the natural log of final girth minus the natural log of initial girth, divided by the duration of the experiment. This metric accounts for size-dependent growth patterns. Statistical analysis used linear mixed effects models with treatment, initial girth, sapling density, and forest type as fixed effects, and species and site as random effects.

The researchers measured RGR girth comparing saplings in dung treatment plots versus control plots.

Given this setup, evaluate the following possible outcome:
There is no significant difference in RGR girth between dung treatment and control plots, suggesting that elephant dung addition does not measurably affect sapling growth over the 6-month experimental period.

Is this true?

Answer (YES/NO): NO